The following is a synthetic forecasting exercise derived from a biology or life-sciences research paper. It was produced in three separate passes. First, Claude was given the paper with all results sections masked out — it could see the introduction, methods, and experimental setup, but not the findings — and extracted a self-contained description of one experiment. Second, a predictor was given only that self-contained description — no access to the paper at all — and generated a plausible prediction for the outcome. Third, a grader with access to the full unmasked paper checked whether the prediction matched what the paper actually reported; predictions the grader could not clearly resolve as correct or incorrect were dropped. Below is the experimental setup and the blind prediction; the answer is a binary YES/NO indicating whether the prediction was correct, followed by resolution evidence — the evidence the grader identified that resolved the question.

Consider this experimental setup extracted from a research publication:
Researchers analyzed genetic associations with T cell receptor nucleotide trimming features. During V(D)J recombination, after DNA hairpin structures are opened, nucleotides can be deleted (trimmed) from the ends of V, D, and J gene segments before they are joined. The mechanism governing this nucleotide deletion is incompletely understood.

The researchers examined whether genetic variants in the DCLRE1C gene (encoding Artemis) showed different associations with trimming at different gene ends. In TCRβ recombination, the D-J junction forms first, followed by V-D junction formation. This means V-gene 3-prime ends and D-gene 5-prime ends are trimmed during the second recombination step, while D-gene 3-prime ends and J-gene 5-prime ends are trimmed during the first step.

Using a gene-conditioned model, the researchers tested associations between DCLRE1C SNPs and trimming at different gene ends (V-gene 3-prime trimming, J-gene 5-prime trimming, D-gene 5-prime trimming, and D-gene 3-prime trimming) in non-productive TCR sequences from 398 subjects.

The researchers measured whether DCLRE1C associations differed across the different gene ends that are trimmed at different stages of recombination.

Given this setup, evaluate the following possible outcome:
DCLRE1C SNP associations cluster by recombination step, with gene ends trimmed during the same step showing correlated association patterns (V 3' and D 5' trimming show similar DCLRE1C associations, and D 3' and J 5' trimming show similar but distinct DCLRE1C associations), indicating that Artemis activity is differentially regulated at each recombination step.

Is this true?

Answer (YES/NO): NO